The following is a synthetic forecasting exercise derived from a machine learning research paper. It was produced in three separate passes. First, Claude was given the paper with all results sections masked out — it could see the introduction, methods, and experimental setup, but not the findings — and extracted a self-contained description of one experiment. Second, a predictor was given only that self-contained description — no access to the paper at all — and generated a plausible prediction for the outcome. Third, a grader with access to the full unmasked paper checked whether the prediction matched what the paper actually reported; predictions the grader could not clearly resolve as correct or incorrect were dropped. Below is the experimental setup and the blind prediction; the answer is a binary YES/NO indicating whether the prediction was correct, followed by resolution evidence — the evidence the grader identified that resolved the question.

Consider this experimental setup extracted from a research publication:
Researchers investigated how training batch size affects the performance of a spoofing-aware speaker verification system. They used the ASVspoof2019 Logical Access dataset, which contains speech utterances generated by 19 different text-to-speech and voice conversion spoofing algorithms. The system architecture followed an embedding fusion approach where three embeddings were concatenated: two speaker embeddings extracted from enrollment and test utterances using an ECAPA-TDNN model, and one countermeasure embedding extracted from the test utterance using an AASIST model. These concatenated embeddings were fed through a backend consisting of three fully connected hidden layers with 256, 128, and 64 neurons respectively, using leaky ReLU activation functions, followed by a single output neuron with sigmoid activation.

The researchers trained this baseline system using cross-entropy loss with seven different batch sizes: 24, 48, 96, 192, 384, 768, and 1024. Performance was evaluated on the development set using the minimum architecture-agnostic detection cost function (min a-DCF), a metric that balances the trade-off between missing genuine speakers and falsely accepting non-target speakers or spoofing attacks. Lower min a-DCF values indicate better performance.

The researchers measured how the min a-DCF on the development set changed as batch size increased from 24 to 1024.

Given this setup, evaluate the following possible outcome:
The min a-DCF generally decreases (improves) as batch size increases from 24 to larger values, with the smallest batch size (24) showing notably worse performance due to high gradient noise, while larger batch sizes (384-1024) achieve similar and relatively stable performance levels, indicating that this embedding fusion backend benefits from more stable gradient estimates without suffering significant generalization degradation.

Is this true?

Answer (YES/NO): NO